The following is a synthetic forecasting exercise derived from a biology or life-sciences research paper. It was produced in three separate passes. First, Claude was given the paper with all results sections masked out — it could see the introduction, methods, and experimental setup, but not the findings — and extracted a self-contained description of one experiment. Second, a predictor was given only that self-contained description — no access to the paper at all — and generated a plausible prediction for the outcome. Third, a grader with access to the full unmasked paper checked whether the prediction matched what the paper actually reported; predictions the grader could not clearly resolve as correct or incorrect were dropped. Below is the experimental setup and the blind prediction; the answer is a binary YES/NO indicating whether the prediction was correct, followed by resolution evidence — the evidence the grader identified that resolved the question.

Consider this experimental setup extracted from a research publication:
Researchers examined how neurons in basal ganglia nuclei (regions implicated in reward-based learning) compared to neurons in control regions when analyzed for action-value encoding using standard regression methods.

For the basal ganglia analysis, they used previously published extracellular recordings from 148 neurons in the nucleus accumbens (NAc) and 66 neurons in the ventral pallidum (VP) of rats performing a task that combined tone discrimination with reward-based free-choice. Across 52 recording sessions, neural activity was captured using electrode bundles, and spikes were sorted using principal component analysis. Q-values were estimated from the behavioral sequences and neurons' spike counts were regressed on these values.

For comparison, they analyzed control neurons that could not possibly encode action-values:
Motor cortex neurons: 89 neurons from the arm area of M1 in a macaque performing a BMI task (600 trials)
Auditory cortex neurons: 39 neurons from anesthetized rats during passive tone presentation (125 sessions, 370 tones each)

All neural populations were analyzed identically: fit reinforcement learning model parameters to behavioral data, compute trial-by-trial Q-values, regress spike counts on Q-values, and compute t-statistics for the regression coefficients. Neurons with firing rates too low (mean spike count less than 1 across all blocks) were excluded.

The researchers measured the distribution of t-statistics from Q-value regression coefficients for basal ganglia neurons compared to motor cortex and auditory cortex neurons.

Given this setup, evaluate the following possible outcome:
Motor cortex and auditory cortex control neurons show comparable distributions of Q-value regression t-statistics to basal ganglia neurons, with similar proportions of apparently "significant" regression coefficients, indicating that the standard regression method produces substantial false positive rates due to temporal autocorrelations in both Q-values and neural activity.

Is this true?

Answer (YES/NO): YES